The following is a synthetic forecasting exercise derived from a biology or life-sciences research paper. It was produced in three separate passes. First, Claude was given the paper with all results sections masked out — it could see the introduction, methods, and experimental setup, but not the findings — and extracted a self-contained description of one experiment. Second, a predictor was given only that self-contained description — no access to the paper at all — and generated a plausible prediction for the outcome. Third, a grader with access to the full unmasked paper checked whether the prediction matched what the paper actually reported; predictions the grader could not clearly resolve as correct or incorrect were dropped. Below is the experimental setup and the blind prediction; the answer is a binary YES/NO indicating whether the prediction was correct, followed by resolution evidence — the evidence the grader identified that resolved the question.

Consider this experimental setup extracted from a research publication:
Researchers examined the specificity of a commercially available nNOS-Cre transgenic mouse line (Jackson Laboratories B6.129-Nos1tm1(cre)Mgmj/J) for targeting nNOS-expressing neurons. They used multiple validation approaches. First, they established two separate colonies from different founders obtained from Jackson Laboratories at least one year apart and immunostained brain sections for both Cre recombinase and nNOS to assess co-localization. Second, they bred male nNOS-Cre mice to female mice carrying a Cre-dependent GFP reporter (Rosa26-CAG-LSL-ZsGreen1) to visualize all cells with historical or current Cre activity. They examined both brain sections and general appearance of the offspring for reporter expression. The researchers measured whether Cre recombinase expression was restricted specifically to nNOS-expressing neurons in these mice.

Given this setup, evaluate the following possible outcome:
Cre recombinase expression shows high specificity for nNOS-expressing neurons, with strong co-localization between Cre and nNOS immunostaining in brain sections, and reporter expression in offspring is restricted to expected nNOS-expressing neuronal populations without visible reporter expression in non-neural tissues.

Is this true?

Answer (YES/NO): NO